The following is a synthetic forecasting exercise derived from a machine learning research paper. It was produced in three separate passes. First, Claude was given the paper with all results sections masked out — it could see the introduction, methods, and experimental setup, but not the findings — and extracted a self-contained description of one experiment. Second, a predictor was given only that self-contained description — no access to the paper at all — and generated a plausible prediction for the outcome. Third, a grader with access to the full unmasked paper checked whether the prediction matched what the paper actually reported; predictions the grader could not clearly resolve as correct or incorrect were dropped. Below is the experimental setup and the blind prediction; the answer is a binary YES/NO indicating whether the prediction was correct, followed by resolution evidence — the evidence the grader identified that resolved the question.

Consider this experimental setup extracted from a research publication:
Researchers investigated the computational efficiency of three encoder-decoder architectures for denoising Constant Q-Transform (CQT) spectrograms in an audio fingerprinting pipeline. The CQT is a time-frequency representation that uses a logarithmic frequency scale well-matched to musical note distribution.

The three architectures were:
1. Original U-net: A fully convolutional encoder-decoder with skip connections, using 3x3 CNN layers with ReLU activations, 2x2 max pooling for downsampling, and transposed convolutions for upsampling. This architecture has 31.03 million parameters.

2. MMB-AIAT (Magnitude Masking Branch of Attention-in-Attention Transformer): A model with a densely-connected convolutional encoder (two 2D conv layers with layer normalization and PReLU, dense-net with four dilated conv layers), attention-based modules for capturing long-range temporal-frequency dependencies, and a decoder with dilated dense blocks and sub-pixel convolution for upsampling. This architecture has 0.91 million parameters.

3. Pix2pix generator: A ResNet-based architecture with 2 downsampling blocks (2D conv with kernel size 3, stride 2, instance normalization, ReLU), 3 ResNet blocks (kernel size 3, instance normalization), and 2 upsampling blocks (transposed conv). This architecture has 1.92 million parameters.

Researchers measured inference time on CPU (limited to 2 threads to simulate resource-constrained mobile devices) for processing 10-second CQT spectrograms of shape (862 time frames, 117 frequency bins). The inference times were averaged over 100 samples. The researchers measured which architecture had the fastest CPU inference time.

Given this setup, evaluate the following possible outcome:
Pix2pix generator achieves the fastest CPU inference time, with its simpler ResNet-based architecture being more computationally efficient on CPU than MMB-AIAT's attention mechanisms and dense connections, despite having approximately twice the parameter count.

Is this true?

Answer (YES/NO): YES